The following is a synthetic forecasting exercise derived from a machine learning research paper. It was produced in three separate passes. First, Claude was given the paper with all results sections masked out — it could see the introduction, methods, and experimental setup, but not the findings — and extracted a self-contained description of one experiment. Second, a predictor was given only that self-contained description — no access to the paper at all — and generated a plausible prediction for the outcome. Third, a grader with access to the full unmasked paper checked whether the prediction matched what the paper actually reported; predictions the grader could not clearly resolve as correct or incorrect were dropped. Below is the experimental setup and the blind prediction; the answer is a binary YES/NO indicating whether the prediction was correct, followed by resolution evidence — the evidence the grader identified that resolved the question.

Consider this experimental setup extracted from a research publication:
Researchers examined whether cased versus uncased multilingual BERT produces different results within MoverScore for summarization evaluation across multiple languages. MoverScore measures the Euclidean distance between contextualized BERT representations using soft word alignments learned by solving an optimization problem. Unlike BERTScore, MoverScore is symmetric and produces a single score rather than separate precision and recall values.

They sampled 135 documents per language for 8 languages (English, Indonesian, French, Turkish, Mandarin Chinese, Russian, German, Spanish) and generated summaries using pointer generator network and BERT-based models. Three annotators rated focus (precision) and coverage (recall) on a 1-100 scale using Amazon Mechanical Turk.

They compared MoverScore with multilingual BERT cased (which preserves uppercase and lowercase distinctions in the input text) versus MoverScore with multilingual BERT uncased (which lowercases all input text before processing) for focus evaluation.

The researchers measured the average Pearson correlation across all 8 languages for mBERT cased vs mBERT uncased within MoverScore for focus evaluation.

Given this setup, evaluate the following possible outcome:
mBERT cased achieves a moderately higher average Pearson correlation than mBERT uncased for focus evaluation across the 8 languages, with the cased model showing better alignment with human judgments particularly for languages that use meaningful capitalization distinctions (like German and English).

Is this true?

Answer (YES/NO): NO